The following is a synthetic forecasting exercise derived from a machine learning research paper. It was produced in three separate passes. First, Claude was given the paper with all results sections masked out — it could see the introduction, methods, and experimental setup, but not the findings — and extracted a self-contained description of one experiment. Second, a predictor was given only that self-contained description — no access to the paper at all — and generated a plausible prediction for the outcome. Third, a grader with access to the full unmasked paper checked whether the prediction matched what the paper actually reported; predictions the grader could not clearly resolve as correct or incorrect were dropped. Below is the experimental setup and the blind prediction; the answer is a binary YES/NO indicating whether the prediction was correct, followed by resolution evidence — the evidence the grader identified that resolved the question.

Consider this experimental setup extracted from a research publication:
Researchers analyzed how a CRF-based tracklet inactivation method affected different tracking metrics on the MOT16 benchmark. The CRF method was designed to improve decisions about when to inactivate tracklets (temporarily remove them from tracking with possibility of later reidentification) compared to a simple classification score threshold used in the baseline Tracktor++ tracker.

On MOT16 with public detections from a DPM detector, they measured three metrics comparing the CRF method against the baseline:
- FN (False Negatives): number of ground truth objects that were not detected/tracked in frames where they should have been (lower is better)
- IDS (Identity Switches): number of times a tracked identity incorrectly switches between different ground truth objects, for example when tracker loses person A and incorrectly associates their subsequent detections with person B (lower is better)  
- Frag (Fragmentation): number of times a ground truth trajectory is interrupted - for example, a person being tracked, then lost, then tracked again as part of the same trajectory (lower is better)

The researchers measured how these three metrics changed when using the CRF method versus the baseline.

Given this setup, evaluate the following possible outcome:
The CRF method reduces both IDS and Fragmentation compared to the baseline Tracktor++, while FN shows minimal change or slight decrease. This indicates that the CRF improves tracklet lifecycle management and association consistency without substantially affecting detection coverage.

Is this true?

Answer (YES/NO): NO